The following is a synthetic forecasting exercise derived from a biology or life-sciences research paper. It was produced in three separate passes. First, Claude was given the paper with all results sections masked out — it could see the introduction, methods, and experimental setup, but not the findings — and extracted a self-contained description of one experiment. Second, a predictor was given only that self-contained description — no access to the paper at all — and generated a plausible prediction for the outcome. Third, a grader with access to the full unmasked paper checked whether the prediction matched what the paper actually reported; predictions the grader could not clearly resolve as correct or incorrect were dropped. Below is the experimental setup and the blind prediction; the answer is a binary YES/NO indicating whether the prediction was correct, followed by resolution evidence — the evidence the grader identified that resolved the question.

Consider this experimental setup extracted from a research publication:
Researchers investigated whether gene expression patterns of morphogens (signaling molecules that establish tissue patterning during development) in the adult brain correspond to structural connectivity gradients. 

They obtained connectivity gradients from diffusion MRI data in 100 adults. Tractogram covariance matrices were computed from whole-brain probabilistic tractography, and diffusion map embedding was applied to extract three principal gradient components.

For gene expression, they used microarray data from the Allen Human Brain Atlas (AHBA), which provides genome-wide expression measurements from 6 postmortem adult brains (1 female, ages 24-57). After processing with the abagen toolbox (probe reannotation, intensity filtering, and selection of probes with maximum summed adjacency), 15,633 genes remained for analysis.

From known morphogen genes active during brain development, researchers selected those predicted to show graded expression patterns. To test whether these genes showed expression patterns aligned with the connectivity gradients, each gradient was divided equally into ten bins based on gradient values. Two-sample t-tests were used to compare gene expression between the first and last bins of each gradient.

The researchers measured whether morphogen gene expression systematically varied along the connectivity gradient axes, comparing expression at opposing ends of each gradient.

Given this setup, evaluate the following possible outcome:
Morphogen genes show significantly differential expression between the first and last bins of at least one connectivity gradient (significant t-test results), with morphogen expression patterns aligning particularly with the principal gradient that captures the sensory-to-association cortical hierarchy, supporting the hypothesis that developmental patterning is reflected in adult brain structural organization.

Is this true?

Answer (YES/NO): NO